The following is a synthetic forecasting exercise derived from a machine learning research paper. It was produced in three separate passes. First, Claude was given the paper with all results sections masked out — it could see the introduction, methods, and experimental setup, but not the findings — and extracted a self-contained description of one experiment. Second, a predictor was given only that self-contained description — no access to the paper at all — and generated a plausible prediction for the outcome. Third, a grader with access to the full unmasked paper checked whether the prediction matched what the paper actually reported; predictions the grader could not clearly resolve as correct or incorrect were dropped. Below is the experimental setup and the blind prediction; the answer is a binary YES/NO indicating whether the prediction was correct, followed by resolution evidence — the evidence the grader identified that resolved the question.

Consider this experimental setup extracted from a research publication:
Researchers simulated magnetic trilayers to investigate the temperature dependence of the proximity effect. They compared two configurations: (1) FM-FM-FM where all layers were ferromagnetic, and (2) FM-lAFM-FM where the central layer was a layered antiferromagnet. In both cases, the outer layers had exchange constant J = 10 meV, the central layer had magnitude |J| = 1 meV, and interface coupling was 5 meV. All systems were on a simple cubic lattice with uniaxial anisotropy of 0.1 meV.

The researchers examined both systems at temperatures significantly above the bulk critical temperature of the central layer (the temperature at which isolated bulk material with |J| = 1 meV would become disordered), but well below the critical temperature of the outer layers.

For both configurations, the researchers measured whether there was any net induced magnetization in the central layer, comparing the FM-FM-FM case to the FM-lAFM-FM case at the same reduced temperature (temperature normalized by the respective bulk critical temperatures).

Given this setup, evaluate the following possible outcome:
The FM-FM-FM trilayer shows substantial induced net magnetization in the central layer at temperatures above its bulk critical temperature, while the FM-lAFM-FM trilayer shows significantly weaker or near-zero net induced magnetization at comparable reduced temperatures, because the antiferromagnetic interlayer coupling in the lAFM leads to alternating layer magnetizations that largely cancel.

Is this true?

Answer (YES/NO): NO